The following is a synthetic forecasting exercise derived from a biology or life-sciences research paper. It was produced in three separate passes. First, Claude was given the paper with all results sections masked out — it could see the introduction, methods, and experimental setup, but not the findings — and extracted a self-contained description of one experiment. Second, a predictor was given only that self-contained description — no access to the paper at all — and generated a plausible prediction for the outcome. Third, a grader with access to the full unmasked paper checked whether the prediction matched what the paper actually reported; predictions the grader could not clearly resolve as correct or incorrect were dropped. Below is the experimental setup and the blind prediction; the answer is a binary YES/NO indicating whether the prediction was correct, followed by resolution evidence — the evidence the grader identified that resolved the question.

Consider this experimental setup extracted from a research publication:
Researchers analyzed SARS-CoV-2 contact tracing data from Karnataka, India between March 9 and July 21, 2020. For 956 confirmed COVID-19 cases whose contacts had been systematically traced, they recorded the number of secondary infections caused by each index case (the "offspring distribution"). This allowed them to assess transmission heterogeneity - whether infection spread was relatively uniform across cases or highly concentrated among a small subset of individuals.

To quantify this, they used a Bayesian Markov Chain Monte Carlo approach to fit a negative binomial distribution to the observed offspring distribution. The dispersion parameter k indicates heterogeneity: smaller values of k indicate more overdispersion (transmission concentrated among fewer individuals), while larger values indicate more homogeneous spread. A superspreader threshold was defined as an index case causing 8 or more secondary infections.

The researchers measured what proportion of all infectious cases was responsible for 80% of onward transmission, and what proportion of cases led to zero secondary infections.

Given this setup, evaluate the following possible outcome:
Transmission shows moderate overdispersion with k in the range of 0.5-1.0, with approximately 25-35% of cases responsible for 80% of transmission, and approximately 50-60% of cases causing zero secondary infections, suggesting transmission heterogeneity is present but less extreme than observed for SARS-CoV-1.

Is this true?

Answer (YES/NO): NO